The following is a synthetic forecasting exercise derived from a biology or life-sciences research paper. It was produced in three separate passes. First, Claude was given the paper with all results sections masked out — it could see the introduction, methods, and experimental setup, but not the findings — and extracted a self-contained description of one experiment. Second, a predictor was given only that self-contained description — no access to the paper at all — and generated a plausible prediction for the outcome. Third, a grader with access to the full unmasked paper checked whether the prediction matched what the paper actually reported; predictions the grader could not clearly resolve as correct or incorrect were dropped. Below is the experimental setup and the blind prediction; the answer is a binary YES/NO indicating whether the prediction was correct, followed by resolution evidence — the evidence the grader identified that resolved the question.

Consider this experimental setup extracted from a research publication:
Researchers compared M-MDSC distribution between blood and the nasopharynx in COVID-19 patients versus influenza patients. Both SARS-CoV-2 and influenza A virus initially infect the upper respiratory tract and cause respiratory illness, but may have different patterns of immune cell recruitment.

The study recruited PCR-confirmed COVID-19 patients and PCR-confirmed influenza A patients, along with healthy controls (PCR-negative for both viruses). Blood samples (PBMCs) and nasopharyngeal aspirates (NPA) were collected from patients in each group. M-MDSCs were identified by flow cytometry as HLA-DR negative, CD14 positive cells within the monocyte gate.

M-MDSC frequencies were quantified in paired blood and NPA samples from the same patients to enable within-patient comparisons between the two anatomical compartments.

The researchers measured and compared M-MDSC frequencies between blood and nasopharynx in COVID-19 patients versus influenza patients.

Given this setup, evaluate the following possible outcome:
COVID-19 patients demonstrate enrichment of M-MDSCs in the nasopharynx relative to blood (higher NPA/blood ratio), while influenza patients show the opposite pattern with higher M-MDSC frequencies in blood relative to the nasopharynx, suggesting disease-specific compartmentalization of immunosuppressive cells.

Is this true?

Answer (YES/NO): NO